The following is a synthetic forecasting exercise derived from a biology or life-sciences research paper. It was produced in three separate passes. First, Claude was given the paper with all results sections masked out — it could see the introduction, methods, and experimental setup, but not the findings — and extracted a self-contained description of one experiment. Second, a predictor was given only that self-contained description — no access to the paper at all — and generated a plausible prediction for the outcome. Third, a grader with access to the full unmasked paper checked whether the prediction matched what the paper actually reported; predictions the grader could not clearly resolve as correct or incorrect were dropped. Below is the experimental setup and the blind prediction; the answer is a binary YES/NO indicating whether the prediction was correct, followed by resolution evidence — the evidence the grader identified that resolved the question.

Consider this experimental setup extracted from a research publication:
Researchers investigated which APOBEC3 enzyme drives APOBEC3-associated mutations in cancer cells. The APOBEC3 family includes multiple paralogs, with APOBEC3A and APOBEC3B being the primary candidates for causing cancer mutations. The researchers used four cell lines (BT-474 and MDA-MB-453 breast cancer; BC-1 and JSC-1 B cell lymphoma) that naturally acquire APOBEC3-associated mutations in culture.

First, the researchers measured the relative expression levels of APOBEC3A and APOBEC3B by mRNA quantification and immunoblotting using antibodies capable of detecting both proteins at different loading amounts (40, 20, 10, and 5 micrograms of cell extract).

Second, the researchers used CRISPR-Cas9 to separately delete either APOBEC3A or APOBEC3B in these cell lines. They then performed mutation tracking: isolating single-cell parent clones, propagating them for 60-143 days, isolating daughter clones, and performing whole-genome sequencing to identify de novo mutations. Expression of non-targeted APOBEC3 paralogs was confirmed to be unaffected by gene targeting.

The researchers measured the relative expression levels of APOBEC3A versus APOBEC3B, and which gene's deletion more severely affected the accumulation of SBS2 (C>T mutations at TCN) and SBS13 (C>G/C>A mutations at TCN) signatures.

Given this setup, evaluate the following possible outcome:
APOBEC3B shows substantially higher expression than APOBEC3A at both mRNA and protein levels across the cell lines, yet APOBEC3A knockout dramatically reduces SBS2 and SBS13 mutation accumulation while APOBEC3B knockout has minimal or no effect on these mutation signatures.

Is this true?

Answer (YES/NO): YES